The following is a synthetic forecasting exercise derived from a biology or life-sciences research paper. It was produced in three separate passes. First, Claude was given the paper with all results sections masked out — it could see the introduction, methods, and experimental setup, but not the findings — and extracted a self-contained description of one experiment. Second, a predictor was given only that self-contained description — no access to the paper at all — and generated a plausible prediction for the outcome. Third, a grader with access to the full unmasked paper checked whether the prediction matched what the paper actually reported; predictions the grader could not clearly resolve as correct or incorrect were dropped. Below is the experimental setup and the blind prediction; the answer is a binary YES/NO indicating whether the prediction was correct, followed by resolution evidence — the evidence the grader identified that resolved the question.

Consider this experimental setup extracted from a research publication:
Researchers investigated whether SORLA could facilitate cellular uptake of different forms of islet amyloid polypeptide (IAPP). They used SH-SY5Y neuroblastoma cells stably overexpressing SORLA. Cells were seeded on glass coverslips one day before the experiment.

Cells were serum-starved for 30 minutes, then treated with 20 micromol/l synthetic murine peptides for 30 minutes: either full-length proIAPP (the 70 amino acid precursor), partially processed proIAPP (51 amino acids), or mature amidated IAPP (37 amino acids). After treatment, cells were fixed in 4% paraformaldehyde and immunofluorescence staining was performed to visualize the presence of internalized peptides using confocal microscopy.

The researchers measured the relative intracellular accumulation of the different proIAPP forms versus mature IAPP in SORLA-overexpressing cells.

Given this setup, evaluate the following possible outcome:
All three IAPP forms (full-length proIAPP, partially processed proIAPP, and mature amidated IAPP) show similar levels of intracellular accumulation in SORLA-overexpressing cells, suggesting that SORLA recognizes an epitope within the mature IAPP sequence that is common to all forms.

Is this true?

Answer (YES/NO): NO